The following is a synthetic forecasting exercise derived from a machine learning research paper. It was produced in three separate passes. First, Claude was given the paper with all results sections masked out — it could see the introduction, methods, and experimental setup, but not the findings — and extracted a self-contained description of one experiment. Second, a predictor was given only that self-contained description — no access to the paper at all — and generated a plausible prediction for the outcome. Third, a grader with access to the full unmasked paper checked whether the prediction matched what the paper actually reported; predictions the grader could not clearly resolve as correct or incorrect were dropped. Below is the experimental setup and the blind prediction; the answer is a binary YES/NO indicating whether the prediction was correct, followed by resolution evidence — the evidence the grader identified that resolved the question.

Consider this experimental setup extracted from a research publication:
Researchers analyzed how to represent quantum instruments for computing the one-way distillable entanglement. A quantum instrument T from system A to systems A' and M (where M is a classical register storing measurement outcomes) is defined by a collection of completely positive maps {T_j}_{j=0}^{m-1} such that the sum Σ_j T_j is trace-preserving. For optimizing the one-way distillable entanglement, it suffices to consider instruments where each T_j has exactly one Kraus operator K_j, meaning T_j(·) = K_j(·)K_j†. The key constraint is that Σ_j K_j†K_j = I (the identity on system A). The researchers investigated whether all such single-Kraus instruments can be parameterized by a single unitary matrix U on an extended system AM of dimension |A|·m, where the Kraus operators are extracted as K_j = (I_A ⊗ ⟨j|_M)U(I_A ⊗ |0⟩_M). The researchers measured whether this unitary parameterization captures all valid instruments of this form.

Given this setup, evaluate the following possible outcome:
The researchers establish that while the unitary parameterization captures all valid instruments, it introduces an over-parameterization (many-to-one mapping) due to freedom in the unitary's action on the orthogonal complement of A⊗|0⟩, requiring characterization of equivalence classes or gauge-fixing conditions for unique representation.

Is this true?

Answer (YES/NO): NO